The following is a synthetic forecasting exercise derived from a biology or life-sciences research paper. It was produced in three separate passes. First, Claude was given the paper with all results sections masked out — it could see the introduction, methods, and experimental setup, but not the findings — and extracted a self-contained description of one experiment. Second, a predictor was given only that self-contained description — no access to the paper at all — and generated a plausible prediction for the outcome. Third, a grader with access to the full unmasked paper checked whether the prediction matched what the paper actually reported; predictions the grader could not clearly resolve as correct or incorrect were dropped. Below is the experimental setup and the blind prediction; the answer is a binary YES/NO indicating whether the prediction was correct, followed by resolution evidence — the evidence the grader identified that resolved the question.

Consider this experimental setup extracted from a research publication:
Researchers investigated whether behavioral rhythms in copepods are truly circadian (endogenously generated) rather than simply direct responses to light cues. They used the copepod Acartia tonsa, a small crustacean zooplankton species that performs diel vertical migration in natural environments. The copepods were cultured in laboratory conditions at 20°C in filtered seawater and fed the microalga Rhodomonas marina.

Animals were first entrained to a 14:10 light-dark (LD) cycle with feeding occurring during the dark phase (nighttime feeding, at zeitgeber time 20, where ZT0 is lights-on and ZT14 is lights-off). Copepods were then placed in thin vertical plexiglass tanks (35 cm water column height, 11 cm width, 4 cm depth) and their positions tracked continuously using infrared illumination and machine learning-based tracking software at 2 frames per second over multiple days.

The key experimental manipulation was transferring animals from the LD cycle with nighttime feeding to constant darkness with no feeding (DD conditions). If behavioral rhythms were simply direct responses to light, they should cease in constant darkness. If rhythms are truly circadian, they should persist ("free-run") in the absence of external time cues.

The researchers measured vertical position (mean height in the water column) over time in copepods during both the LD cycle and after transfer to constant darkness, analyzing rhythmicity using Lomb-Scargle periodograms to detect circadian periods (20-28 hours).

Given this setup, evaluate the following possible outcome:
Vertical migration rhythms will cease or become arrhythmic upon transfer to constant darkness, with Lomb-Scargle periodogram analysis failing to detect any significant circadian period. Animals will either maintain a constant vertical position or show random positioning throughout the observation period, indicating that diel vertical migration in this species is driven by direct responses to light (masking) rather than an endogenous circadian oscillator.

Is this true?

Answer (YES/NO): NO